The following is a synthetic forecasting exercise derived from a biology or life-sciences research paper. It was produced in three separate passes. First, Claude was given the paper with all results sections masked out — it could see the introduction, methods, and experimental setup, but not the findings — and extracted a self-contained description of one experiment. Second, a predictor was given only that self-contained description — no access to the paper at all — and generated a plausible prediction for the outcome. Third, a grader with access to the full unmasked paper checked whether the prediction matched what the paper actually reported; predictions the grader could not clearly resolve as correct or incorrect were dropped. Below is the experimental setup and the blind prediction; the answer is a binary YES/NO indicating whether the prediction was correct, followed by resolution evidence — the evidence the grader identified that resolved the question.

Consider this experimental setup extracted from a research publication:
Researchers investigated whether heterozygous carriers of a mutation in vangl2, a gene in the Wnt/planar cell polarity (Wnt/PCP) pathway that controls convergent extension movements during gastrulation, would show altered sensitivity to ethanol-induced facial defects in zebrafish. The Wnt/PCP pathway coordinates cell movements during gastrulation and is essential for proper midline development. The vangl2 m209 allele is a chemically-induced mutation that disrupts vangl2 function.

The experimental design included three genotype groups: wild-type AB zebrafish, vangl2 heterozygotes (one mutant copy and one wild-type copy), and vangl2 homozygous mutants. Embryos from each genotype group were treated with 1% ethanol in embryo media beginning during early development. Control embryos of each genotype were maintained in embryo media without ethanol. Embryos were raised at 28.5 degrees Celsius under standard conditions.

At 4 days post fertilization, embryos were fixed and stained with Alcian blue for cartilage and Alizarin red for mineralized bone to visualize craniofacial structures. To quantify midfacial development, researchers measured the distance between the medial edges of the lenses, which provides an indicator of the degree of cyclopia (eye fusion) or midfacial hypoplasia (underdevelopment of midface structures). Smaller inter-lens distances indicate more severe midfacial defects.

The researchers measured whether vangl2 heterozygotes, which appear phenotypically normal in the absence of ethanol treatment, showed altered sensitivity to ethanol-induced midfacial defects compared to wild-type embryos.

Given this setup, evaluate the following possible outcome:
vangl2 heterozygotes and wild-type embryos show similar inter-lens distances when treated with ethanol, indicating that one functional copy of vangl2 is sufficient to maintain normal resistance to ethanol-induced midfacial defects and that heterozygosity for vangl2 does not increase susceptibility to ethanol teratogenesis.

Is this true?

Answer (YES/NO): NO